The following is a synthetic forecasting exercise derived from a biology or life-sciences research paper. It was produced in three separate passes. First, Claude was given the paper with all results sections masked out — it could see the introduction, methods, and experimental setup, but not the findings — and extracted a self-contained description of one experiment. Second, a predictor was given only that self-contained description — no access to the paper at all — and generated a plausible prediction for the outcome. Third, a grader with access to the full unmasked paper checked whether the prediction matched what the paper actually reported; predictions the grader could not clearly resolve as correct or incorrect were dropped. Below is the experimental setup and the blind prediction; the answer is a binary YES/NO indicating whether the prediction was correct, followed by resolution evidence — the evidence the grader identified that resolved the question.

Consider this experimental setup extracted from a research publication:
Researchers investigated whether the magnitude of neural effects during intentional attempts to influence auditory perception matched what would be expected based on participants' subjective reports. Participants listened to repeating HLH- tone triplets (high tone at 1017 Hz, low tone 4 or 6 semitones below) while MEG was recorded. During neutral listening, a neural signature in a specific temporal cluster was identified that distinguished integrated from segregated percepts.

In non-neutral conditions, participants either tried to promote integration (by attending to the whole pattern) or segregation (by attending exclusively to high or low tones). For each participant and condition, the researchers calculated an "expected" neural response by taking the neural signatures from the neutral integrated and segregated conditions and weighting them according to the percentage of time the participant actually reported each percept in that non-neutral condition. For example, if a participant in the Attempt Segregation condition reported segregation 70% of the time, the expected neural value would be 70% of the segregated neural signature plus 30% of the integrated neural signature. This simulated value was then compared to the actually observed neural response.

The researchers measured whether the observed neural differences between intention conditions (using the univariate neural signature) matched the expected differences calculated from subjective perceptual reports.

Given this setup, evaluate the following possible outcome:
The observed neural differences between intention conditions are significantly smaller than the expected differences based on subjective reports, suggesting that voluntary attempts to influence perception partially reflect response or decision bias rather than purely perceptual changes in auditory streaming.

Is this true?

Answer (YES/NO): NO